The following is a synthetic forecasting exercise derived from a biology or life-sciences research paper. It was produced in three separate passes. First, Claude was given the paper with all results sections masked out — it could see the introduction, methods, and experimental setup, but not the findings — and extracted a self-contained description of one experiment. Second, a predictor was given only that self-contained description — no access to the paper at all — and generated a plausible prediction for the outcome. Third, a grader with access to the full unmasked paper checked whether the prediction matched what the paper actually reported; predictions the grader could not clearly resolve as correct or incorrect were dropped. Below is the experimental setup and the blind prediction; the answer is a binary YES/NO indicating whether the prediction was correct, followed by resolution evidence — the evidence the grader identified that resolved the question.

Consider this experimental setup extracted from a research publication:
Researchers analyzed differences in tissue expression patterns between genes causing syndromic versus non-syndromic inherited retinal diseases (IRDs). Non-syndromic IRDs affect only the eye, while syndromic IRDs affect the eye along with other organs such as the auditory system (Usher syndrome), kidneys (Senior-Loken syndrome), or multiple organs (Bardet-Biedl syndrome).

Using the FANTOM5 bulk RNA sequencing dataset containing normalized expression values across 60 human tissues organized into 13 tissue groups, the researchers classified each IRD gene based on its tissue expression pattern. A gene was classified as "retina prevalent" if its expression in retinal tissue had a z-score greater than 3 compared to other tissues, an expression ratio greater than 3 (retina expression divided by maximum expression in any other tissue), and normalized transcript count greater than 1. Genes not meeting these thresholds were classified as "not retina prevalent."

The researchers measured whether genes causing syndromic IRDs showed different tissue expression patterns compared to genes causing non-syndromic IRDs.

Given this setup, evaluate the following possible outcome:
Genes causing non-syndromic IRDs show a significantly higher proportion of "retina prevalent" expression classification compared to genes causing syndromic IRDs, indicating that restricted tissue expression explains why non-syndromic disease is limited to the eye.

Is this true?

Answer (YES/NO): YES